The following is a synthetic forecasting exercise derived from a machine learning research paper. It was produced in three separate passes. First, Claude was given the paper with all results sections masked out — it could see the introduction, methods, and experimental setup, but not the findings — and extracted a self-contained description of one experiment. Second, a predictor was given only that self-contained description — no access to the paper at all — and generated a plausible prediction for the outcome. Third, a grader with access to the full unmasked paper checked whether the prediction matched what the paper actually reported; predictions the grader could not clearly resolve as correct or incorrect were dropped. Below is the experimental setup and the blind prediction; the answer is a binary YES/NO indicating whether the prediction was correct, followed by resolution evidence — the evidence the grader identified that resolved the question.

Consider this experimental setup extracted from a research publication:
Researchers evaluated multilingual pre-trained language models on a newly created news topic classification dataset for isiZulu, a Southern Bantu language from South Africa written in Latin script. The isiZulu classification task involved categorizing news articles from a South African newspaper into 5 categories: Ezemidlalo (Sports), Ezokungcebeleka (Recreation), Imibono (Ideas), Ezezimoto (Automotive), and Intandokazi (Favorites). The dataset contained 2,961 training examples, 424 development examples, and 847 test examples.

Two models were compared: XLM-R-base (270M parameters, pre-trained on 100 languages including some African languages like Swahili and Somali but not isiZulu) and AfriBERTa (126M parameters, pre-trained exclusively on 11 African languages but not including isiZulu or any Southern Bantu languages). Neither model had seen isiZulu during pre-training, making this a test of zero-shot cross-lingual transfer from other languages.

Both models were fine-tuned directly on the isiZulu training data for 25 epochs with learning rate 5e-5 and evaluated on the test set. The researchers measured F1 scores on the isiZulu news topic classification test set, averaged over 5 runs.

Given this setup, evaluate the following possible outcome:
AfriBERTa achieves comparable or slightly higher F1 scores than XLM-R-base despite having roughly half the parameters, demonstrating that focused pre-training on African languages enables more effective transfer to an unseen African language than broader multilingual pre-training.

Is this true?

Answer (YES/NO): YES